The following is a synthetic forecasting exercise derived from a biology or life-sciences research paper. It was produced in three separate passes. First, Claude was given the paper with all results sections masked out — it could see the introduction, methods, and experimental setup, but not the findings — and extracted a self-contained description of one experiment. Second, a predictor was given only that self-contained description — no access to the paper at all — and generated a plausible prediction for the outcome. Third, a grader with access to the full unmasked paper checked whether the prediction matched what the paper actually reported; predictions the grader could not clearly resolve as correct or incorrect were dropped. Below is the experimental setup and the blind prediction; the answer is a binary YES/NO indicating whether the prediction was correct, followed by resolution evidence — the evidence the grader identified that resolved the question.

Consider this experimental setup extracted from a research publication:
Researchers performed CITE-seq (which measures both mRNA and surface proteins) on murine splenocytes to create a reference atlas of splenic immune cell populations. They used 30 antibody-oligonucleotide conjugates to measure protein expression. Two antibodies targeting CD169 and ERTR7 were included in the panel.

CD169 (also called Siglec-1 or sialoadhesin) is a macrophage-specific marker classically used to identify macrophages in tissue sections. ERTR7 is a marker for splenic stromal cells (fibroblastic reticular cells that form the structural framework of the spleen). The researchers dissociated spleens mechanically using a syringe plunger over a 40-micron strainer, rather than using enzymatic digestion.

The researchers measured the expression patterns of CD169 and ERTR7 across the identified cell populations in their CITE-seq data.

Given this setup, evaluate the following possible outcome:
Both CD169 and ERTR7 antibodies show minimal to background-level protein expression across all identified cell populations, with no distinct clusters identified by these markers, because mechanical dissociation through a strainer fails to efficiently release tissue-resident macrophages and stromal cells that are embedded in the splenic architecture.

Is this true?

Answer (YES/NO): NO